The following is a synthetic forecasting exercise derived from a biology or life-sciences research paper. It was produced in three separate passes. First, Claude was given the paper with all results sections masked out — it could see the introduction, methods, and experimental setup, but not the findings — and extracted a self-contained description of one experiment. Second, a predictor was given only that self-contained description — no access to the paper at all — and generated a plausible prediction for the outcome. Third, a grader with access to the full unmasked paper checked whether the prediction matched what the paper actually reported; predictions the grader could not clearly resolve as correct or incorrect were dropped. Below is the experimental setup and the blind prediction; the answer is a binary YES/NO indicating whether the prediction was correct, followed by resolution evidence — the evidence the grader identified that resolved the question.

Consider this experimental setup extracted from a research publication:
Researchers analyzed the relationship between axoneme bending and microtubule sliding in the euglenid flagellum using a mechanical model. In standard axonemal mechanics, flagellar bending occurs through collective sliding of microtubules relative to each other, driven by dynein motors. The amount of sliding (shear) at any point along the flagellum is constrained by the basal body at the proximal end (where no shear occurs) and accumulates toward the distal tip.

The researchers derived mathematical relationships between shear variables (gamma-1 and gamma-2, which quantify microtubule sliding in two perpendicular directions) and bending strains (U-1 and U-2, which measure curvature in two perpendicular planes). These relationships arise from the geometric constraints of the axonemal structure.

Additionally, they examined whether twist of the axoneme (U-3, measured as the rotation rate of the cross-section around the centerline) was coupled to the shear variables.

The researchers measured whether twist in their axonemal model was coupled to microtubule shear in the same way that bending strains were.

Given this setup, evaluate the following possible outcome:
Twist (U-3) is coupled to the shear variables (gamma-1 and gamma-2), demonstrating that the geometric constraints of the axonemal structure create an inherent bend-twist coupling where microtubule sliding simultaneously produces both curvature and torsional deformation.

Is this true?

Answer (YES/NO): NO